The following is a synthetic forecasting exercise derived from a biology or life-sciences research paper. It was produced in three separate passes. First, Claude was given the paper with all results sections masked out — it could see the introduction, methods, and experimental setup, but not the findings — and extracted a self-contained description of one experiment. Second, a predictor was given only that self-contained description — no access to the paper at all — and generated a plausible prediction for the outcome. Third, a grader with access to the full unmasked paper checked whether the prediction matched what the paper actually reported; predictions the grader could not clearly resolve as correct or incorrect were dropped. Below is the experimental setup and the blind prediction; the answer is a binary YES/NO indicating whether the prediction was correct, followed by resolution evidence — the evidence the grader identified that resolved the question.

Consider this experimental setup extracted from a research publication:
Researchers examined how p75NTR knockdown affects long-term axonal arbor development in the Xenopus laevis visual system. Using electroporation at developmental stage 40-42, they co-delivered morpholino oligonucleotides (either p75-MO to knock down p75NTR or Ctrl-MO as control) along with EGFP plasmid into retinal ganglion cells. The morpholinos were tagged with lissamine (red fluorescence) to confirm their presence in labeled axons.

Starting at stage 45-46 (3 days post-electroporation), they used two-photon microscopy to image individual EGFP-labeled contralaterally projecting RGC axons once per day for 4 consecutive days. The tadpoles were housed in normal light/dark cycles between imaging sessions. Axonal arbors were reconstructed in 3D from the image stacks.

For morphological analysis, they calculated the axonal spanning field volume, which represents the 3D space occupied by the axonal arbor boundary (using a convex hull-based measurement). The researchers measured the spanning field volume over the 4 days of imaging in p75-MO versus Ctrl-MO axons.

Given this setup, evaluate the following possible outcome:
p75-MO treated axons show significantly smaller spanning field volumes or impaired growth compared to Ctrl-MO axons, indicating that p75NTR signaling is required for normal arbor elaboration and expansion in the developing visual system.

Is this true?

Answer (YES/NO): NO